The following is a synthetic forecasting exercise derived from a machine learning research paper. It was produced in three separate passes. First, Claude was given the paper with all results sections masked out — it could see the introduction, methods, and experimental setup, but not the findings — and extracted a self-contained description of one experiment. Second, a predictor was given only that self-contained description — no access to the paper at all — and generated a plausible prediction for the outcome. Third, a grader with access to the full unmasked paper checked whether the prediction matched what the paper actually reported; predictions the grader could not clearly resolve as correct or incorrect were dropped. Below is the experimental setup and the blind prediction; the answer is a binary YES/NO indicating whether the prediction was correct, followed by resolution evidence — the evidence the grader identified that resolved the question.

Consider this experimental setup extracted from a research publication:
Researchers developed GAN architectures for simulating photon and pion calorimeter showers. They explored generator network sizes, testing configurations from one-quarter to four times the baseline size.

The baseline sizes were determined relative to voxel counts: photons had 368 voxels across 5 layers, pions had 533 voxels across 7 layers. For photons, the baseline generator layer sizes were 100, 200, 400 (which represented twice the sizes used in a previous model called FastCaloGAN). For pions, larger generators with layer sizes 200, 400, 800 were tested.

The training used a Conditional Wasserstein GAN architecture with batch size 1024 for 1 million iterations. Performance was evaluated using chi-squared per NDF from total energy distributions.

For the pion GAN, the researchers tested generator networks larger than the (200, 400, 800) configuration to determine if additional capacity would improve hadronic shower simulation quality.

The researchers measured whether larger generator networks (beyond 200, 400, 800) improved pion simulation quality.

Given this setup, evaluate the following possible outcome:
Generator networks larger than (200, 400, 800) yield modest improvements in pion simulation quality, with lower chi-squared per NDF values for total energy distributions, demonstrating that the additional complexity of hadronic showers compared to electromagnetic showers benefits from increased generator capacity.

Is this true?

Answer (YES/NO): NO